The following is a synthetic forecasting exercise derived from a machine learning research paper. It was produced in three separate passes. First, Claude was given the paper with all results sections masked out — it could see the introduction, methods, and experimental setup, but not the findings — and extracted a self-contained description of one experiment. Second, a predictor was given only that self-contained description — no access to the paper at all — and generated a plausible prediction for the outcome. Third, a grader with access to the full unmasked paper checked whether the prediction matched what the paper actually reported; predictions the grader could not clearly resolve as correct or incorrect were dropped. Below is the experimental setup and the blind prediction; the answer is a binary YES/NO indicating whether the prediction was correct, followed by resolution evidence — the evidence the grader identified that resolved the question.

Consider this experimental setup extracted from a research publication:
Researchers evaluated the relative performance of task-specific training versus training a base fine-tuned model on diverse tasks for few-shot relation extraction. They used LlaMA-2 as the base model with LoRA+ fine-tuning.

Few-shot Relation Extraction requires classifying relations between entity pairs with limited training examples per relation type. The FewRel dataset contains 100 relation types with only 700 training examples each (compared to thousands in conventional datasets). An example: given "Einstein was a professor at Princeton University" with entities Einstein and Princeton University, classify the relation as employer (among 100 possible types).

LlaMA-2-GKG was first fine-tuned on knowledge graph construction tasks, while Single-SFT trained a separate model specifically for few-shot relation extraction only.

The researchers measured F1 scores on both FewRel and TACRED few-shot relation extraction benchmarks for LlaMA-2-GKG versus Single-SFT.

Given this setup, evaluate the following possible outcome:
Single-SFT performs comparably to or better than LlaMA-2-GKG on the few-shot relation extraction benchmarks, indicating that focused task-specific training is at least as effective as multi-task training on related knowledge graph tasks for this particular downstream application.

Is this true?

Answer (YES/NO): NO